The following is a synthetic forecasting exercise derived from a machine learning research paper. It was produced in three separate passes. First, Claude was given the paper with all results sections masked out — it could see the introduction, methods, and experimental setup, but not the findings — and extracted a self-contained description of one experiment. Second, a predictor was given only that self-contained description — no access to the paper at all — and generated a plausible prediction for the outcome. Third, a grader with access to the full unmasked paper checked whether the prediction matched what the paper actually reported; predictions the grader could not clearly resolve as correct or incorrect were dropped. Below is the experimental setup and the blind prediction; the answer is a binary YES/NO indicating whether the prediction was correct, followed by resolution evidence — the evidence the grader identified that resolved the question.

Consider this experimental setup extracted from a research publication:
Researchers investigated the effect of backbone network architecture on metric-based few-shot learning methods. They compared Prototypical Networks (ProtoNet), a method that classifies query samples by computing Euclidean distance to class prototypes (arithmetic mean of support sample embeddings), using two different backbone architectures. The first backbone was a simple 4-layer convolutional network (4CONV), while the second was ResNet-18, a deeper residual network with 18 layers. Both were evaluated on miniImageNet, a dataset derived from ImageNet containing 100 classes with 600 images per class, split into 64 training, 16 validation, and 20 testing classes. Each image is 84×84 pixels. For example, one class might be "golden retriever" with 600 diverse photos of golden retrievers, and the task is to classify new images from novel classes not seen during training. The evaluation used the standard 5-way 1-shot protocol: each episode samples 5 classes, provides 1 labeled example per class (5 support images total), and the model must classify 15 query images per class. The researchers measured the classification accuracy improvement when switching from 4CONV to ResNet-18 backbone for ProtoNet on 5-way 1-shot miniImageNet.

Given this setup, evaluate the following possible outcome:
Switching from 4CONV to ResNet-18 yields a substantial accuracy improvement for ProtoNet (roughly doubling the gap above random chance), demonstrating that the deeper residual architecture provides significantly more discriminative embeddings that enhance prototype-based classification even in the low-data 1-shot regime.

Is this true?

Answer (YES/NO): NO